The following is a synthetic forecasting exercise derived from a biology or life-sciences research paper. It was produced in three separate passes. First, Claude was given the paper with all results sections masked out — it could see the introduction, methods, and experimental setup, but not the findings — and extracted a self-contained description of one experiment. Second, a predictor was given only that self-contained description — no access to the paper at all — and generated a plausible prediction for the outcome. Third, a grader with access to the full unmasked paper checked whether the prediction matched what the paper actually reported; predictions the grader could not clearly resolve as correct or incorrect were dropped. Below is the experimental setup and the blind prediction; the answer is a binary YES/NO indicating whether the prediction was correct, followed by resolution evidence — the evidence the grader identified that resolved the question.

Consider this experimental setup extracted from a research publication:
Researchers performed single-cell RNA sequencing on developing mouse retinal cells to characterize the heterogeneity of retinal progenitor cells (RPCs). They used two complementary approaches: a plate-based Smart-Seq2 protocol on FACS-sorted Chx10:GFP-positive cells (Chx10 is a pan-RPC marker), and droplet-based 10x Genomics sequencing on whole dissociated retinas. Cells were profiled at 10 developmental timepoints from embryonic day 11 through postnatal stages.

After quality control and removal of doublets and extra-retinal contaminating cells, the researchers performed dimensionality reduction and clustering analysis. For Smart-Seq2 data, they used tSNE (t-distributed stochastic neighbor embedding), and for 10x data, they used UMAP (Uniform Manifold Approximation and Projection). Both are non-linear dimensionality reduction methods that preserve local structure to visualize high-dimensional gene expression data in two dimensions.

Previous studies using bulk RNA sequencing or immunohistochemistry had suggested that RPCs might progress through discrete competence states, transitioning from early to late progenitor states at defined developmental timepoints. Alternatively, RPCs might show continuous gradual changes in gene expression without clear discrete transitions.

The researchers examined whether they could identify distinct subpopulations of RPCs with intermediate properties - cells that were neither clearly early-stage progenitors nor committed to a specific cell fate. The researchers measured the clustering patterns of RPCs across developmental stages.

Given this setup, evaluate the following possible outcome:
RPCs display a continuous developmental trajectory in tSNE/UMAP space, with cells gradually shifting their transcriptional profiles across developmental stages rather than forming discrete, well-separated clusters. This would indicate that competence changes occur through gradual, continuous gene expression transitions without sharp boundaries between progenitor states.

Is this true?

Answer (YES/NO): NO